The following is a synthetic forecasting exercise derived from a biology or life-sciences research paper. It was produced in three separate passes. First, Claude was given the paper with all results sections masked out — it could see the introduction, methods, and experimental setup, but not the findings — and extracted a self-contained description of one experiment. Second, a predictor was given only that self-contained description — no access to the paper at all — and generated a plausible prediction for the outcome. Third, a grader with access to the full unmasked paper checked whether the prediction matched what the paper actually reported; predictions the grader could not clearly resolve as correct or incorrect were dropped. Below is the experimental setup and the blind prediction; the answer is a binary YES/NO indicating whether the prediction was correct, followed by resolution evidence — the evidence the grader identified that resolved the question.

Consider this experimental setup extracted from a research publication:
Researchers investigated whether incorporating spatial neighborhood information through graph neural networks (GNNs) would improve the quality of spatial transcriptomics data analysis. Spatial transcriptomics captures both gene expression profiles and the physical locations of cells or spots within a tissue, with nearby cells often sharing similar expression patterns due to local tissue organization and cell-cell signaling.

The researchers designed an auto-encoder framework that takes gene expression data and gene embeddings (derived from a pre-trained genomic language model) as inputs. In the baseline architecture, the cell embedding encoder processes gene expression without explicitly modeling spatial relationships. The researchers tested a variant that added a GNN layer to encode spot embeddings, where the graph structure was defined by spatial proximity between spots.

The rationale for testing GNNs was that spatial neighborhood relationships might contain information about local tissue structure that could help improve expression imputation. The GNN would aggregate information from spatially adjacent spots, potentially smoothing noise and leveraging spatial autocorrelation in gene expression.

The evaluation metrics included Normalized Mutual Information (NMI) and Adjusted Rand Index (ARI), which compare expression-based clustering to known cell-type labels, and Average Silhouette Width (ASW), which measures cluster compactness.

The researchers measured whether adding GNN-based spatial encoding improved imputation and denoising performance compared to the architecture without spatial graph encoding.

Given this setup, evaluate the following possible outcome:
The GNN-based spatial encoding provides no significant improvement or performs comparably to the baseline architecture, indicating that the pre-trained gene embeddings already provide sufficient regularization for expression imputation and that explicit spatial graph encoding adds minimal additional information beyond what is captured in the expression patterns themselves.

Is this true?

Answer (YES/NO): YES